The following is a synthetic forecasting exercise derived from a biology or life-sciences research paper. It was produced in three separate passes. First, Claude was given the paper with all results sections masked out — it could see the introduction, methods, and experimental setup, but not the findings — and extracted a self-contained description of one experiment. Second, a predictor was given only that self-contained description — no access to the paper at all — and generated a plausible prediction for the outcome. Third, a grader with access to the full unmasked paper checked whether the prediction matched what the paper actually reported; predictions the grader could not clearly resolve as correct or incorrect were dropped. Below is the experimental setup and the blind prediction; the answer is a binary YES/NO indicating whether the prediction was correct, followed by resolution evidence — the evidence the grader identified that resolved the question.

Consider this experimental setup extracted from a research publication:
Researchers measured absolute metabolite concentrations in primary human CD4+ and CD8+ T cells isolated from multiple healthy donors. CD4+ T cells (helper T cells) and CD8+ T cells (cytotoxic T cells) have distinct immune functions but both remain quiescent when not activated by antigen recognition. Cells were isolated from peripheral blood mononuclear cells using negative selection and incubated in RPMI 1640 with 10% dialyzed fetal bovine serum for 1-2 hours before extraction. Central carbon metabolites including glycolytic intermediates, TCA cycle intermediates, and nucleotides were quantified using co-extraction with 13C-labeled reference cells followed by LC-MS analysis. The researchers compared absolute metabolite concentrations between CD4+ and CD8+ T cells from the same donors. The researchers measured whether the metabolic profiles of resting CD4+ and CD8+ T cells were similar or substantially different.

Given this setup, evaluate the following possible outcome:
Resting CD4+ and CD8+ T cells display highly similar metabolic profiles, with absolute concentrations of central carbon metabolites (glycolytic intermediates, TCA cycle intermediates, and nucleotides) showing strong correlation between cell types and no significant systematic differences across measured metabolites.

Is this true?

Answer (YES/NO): YES